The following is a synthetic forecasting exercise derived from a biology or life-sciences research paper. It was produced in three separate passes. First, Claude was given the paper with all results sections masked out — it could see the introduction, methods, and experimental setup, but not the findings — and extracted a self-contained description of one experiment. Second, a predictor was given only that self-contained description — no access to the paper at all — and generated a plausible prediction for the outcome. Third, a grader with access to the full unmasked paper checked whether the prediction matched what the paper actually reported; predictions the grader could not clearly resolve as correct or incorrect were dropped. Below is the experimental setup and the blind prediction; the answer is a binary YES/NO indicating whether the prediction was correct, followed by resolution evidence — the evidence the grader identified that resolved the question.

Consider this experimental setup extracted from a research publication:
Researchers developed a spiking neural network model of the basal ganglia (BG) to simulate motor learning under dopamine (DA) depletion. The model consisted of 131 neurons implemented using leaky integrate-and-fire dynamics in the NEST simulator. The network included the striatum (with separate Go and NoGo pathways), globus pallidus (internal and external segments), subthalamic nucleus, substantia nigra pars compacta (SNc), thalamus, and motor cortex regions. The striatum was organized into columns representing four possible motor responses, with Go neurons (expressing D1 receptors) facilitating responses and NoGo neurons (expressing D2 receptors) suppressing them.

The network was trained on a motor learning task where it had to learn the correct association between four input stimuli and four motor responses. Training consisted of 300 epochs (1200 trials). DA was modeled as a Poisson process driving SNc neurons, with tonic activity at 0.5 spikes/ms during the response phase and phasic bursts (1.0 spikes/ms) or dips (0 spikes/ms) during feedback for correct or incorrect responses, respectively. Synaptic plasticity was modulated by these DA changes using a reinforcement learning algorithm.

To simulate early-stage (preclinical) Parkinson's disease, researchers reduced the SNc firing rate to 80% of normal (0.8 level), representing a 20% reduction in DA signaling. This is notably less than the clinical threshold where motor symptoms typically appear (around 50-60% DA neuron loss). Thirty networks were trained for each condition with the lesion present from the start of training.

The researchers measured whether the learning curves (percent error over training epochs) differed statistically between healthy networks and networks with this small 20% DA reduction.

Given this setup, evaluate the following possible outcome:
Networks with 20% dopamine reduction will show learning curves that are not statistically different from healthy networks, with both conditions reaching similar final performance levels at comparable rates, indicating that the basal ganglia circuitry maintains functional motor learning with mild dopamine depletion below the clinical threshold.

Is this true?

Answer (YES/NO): NO